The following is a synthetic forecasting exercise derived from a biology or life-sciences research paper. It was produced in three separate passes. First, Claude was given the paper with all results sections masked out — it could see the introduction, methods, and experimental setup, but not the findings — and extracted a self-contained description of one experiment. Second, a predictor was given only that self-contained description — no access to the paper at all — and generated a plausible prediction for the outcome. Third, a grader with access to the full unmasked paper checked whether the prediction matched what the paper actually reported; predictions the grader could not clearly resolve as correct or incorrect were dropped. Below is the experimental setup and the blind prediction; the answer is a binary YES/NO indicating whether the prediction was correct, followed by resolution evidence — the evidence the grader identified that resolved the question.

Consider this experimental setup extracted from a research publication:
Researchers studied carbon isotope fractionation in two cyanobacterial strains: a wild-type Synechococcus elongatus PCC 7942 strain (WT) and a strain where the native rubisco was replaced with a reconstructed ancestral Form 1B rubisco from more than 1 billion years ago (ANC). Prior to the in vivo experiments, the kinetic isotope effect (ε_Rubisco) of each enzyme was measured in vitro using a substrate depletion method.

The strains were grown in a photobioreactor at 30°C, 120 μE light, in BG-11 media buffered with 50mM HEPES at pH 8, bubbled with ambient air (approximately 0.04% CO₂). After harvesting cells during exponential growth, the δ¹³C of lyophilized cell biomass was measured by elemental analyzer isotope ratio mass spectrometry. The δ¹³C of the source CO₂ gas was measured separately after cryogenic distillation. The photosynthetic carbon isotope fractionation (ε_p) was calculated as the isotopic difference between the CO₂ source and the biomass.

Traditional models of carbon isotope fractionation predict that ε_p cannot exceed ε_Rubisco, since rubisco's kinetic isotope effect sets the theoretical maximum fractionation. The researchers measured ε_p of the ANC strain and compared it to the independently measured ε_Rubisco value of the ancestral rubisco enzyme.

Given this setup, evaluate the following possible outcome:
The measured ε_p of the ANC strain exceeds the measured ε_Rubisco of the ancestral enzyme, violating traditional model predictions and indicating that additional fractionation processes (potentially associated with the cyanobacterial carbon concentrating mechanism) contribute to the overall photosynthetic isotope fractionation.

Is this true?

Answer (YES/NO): YES